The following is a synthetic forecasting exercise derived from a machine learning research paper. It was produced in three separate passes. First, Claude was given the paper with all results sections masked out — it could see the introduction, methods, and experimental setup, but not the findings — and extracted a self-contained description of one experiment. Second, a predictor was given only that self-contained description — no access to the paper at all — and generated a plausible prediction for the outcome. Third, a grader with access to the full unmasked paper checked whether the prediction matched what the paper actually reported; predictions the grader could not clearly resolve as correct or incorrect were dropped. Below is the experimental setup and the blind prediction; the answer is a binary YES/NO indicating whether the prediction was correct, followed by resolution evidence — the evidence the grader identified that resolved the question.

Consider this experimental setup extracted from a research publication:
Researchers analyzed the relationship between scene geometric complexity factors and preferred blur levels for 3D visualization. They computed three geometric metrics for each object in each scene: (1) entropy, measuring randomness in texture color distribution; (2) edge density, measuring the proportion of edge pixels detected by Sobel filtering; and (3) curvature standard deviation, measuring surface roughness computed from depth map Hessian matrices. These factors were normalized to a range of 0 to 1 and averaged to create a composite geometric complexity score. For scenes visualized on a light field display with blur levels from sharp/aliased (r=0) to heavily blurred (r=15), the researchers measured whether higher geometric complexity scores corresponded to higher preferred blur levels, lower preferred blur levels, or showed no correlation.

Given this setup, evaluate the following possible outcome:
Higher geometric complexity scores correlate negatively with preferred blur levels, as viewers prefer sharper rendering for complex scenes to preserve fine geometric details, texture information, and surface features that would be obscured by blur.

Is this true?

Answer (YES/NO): YES